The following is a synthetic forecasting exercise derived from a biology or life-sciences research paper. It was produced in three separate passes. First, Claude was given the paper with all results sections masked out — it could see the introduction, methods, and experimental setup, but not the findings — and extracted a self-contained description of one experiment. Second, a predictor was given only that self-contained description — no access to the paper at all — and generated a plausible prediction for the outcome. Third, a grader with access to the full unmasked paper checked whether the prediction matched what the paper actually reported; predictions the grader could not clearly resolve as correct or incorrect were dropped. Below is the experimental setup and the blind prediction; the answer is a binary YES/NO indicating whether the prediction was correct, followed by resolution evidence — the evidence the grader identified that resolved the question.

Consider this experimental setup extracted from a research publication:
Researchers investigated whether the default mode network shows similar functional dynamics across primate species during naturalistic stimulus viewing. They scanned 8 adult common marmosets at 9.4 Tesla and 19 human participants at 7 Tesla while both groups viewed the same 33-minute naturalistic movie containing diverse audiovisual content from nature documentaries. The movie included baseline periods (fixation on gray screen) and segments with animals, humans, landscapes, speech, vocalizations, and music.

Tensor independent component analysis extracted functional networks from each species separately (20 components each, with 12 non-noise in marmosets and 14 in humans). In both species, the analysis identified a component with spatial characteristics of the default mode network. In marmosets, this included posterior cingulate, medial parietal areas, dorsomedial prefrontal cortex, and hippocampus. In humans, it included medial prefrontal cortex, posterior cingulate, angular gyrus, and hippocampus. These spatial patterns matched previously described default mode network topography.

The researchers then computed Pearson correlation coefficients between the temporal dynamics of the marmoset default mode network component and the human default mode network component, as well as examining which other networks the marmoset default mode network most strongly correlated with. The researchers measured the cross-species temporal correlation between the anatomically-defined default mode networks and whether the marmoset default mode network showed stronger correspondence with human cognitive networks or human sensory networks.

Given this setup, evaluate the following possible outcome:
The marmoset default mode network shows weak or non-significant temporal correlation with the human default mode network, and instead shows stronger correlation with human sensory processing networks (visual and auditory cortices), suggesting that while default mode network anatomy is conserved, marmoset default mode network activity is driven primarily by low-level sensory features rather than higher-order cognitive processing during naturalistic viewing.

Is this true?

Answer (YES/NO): NO